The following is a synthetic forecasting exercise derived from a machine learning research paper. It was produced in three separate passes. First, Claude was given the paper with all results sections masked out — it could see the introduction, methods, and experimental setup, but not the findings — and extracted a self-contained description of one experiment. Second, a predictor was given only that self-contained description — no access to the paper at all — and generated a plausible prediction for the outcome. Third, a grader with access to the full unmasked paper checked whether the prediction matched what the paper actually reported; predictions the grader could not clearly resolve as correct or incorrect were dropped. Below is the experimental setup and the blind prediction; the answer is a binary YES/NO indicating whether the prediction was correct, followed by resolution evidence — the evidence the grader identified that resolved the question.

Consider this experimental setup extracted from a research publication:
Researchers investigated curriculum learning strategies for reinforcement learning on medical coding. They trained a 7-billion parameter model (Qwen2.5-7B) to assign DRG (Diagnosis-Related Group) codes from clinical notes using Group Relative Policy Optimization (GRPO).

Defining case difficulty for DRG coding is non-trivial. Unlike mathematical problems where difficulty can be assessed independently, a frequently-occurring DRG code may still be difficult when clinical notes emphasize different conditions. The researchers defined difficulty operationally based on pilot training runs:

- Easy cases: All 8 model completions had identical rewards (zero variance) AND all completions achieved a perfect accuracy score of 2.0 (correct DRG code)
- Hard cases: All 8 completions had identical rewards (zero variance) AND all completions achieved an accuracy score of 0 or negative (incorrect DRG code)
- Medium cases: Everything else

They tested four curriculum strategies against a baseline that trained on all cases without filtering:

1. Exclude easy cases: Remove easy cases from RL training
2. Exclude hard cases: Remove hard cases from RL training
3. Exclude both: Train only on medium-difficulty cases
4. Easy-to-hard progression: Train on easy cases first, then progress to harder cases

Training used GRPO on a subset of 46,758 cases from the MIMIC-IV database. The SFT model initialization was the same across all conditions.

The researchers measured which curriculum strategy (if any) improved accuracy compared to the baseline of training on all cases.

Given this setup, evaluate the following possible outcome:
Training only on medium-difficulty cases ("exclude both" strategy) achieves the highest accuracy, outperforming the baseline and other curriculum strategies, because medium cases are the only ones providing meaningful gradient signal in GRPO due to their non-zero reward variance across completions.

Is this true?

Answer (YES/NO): NO